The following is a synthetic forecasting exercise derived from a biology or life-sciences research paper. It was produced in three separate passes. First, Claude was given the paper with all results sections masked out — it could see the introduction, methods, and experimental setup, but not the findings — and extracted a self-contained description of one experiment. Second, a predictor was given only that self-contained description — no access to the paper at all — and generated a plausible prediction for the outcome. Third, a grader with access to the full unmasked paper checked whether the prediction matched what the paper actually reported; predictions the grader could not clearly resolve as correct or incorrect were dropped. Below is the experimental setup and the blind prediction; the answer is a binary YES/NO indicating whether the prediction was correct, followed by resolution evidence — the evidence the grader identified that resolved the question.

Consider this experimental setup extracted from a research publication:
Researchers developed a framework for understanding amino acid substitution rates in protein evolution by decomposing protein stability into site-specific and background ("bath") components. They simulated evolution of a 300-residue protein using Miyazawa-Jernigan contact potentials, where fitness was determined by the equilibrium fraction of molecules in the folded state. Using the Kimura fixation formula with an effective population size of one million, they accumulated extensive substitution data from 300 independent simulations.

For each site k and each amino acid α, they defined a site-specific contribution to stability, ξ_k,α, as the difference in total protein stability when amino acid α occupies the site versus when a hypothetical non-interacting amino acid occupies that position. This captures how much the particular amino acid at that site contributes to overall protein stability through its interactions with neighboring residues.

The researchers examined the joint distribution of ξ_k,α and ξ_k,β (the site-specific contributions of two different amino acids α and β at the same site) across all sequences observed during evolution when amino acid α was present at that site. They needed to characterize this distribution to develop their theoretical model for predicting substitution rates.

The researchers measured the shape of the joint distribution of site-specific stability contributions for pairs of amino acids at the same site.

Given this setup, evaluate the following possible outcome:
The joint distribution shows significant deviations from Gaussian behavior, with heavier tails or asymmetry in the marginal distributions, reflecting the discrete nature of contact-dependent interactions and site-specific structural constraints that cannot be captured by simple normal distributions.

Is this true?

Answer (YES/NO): NO